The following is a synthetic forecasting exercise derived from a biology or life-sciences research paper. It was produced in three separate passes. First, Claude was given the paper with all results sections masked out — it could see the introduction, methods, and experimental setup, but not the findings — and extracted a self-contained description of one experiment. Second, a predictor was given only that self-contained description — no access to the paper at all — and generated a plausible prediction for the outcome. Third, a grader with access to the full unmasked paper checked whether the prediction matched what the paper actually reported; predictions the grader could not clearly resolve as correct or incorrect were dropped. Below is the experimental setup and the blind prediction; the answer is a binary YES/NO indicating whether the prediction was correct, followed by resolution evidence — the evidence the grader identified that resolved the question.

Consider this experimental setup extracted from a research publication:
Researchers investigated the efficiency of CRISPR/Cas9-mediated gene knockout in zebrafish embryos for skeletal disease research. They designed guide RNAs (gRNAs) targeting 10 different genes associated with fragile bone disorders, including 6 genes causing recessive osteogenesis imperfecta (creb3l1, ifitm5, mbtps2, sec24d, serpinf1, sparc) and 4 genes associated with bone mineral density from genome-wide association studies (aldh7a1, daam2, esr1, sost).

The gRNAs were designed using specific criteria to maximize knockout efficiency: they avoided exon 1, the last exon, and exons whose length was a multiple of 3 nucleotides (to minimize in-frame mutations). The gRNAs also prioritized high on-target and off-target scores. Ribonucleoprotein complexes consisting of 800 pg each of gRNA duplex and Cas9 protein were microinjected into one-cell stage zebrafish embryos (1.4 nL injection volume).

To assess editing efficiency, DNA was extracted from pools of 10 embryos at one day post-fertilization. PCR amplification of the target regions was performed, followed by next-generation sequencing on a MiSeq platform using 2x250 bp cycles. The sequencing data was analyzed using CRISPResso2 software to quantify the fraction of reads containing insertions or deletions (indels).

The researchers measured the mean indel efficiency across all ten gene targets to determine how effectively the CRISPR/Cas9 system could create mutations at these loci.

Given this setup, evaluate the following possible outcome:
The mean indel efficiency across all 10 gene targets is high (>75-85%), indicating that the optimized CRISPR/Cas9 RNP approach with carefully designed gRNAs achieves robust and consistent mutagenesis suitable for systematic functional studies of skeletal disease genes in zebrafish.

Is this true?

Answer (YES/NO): NO